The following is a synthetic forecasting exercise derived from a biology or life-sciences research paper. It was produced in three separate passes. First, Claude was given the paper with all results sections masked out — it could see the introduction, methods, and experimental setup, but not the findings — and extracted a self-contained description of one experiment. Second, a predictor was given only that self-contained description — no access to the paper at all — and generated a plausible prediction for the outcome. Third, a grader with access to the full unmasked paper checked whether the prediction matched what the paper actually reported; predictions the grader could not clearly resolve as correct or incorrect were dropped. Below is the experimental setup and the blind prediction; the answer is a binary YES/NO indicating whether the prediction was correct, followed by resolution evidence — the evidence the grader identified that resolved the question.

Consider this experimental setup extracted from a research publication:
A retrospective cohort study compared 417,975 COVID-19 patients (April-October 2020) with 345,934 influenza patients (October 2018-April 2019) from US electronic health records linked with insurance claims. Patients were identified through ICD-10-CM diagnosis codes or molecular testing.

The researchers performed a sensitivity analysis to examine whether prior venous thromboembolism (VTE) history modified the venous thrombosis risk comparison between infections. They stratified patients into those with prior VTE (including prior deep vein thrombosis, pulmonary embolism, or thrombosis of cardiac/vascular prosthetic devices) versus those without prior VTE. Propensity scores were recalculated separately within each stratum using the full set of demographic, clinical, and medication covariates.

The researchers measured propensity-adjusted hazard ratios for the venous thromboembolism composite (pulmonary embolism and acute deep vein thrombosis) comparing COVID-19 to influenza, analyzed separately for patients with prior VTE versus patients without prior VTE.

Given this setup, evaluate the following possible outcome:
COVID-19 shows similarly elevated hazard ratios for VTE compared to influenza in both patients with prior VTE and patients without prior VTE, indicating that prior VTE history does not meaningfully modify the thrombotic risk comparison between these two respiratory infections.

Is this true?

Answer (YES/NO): NO